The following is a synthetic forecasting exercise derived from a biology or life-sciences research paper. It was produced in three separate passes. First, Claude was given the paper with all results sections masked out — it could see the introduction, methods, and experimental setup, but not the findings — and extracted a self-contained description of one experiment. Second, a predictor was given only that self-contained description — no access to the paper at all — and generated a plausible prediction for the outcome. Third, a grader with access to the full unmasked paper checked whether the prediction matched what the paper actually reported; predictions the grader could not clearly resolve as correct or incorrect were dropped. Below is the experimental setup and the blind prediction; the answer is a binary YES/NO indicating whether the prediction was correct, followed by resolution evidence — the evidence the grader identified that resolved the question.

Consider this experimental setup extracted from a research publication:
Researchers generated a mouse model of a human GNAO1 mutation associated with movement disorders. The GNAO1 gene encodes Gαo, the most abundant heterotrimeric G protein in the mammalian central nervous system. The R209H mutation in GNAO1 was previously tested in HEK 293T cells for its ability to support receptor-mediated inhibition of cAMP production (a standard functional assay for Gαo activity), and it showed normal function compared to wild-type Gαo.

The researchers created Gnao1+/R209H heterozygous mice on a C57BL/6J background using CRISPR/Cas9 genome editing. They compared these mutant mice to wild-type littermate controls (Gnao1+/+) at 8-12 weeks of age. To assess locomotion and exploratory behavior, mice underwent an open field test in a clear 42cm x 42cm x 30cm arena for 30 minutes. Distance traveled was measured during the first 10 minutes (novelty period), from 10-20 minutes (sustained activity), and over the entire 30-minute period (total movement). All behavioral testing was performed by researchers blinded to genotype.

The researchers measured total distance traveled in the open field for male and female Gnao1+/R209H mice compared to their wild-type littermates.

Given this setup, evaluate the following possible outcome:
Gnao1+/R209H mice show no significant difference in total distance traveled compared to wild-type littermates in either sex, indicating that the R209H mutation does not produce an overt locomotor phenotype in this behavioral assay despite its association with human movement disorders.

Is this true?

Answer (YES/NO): NO